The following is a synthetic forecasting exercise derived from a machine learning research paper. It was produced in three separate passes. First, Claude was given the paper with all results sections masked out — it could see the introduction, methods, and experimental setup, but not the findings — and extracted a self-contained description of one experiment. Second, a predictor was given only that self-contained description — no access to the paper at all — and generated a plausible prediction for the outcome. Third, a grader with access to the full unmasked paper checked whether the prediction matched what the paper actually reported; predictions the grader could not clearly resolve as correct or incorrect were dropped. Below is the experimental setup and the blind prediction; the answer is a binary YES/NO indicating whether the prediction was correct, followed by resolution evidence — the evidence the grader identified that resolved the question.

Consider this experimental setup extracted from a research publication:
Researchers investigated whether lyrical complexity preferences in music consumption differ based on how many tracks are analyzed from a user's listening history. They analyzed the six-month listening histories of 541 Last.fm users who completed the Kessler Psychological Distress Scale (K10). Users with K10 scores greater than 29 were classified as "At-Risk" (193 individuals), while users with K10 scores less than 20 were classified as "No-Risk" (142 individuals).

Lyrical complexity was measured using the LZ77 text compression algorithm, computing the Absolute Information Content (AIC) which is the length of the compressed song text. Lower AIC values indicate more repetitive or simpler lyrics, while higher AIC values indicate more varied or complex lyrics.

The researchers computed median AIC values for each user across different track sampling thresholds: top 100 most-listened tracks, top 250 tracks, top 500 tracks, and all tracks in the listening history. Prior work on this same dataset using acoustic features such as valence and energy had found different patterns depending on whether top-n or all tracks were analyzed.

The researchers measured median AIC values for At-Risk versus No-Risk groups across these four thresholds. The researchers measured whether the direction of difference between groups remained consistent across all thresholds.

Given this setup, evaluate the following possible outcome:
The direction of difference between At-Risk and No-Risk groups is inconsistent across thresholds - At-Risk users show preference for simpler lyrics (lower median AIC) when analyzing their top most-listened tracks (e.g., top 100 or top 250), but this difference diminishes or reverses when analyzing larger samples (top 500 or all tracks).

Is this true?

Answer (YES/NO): NO